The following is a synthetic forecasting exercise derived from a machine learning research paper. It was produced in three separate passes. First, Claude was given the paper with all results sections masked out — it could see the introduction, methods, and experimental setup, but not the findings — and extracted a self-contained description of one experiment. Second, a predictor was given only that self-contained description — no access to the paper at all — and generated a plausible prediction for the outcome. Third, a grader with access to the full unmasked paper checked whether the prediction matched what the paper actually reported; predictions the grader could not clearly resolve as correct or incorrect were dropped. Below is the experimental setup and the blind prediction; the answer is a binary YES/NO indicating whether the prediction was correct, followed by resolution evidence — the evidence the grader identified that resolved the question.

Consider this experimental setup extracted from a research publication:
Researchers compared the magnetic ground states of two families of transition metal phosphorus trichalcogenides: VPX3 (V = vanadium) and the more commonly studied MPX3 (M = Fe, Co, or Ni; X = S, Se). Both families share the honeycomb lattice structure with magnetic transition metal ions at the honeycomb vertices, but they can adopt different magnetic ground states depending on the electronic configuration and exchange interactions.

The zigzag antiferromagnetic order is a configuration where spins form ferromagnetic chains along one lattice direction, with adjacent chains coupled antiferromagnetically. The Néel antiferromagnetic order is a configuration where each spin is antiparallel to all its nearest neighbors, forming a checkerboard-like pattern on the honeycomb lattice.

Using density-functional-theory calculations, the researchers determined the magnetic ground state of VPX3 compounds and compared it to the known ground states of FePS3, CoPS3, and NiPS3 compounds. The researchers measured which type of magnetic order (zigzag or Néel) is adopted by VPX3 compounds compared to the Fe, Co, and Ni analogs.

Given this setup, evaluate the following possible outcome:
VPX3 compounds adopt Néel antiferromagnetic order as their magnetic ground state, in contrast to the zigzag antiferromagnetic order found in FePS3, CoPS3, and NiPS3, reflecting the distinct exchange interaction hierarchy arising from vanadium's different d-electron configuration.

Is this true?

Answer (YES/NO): YES